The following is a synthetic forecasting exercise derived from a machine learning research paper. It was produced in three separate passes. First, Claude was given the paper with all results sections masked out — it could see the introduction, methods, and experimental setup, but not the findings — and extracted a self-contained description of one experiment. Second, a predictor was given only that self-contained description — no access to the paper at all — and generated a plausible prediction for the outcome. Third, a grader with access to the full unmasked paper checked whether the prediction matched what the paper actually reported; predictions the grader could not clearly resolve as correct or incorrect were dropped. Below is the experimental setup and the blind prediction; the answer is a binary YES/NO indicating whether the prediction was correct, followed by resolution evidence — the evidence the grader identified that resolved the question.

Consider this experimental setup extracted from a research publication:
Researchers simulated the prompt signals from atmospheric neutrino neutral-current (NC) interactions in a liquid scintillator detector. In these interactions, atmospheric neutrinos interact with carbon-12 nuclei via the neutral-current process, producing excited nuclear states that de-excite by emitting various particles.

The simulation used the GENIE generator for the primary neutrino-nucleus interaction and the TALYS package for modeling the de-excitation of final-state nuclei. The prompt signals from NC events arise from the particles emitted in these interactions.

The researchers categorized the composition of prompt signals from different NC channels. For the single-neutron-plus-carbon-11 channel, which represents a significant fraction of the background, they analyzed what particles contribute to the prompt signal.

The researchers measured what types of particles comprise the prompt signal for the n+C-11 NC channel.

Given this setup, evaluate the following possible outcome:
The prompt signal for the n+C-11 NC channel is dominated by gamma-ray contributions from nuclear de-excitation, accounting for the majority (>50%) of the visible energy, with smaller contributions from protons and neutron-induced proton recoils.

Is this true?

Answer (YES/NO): NO